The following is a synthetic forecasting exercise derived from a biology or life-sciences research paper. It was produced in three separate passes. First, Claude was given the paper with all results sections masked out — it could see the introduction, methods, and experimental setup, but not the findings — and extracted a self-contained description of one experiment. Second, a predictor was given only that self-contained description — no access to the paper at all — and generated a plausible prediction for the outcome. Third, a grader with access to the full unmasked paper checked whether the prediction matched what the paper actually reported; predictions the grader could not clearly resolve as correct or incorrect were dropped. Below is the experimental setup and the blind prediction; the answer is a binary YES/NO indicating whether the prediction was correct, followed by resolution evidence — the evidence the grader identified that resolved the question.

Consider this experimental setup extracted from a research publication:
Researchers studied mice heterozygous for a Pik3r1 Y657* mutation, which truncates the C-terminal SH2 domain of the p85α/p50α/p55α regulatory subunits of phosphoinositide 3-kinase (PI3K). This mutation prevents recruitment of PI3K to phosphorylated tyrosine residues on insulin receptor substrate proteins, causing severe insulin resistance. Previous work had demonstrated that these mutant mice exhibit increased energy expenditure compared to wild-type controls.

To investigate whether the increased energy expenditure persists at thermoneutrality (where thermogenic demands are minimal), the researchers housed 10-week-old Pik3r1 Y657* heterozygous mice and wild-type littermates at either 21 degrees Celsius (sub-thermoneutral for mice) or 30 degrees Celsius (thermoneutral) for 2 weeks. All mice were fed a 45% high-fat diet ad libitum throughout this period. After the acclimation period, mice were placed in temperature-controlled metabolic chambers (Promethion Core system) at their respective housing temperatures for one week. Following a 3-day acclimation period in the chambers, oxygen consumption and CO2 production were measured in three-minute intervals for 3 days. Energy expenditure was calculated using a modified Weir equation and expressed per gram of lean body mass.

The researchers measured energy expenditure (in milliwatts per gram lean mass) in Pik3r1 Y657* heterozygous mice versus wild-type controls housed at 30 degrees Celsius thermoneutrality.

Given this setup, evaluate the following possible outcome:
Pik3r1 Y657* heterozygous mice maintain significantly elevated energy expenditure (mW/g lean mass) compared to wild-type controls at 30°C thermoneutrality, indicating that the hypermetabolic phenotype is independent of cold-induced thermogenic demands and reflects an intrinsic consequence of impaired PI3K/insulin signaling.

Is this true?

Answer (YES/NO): NO